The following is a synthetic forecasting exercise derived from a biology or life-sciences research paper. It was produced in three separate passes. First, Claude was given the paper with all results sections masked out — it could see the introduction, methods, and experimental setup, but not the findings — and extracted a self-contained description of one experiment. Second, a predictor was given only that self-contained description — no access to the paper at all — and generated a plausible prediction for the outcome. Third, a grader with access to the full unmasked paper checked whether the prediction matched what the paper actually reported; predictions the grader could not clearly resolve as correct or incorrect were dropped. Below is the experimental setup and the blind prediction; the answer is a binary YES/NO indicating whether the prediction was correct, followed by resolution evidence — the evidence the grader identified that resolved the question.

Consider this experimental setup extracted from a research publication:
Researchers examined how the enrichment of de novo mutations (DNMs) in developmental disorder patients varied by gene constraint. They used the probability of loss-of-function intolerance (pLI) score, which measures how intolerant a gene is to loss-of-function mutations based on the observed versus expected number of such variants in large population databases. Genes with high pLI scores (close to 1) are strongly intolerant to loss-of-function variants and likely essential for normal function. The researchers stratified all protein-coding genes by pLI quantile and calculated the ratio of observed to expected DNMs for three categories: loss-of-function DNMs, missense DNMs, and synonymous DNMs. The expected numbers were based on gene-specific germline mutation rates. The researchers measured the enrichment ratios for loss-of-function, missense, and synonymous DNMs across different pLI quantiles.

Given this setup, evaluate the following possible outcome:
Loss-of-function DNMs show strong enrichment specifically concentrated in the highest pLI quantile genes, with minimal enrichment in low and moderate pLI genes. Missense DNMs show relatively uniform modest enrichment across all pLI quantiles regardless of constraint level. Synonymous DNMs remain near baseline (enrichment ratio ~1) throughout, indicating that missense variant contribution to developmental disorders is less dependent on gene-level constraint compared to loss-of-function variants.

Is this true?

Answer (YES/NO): NO